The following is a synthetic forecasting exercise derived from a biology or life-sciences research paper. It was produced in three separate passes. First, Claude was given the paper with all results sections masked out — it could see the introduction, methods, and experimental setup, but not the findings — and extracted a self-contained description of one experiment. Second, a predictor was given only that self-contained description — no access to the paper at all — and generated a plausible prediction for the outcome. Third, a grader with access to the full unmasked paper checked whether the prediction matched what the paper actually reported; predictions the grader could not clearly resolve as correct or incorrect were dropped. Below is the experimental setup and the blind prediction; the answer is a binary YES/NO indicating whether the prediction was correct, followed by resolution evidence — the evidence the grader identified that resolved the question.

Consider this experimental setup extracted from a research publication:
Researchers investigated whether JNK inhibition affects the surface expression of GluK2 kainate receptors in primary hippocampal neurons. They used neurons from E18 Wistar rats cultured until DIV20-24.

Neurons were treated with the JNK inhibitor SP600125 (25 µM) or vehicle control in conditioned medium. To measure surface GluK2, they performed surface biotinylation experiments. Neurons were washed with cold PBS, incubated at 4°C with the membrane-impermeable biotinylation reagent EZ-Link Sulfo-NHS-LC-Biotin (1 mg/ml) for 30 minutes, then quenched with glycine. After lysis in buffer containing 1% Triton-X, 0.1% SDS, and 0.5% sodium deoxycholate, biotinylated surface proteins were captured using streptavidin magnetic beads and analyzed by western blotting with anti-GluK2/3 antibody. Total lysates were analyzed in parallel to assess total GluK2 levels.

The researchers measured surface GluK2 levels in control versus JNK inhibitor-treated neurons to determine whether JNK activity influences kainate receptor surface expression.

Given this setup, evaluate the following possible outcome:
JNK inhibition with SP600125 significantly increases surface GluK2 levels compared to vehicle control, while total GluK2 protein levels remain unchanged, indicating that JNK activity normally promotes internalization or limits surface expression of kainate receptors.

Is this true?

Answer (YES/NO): NO